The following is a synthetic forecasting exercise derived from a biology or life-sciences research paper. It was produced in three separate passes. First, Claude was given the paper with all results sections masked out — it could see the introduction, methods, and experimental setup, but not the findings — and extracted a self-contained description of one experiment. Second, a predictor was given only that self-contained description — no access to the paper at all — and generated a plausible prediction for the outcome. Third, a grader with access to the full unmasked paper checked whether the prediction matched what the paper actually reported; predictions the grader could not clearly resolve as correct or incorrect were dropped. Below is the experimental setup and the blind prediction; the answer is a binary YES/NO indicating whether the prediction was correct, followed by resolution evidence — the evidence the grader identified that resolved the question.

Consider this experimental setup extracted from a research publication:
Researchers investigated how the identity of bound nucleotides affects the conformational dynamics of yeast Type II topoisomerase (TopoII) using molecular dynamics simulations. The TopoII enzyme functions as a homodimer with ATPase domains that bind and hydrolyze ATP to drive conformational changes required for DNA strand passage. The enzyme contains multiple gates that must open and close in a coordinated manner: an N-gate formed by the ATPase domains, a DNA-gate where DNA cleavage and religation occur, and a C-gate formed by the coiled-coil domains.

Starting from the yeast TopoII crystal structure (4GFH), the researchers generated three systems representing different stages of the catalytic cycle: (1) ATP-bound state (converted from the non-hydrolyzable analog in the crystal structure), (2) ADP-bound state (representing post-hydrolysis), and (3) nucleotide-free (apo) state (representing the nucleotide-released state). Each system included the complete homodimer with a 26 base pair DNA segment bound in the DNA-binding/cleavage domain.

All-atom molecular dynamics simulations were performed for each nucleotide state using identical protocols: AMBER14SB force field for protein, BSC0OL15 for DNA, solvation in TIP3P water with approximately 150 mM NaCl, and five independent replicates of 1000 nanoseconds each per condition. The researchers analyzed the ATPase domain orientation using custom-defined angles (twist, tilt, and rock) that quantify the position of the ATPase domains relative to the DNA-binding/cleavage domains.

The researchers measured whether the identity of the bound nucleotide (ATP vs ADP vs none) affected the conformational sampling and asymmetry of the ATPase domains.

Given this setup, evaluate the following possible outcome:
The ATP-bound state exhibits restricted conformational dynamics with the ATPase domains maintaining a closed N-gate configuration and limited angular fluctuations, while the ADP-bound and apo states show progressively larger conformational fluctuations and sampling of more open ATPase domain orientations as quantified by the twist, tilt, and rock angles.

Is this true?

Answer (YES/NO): NO